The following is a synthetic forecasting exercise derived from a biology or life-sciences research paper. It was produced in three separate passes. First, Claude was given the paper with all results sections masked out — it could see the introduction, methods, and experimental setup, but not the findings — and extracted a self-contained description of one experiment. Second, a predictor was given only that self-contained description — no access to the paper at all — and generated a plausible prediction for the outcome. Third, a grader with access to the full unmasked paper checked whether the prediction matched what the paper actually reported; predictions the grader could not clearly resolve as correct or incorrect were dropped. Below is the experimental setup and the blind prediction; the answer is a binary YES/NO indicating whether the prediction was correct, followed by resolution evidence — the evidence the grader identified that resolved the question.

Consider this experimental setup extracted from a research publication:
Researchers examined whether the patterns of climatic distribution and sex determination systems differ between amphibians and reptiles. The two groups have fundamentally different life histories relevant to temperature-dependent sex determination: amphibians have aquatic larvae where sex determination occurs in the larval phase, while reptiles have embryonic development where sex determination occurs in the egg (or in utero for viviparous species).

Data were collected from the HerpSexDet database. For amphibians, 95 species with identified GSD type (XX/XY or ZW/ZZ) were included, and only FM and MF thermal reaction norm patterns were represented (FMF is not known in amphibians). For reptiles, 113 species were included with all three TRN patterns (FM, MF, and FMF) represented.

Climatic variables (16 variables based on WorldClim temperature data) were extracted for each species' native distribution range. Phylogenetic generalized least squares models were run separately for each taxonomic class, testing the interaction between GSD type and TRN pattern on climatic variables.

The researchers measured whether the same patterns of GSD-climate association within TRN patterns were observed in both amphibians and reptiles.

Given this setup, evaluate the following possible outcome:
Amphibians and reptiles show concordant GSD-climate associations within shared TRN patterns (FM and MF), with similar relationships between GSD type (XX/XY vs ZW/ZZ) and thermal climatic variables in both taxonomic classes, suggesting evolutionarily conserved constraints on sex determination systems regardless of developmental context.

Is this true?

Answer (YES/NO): NO